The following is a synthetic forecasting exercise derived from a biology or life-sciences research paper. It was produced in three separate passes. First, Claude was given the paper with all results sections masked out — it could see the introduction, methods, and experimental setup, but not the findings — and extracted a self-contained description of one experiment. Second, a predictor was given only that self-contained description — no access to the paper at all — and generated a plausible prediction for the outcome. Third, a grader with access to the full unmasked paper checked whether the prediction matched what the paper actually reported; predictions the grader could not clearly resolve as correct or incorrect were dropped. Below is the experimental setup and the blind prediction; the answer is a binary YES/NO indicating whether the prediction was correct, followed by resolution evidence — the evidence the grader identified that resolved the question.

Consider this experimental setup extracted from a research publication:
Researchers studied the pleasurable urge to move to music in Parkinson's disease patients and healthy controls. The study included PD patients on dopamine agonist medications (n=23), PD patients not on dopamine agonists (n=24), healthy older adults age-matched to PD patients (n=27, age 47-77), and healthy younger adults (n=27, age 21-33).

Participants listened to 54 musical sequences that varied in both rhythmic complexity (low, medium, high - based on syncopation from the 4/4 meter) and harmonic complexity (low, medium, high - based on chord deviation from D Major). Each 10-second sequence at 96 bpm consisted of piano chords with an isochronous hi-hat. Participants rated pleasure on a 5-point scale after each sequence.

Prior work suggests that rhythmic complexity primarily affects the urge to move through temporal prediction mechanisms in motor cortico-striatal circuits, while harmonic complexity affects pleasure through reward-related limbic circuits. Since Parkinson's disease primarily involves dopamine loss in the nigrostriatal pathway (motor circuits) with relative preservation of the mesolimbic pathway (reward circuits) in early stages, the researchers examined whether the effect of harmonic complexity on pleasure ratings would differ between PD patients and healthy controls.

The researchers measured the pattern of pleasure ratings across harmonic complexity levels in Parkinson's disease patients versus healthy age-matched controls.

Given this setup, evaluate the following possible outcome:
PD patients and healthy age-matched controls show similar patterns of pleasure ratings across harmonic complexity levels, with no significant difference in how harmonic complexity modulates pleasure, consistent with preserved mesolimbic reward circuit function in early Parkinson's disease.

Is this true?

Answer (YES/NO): YES